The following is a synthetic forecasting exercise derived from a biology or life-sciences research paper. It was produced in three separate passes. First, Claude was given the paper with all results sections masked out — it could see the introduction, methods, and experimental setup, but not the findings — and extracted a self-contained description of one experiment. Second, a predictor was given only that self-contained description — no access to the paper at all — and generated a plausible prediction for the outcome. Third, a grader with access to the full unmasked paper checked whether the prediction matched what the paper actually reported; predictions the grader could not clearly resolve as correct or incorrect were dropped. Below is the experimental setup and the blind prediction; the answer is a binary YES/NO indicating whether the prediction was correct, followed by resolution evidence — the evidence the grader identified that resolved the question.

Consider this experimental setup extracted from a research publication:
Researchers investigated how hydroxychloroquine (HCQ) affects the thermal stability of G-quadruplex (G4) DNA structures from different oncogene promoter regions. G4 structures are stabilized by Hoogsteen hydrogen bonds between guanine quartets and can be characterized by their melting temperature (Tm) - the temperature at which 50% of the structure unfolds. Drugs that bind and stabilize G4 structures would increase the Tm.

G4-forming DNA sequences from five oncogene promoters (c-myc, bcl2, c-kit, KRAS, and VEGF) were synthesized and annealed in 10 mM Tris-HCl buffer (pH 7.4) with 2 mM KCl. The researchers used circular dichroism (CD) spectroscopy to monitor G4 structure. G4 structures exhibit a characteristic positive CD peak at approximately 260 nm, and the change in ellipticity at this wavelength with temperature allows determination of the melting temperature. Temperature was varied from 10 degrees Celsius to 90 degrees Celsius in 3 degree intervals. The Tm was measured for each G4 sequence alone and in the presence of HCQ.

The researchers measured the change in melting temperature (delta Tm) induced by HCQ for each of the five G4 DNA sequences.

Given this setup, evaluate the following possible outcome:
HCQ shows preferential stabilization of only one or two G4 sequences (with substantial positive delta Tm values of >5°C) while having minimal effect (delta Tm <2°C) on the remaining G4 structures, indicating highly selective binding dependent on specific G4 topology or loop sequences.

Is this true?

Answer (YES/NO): NO